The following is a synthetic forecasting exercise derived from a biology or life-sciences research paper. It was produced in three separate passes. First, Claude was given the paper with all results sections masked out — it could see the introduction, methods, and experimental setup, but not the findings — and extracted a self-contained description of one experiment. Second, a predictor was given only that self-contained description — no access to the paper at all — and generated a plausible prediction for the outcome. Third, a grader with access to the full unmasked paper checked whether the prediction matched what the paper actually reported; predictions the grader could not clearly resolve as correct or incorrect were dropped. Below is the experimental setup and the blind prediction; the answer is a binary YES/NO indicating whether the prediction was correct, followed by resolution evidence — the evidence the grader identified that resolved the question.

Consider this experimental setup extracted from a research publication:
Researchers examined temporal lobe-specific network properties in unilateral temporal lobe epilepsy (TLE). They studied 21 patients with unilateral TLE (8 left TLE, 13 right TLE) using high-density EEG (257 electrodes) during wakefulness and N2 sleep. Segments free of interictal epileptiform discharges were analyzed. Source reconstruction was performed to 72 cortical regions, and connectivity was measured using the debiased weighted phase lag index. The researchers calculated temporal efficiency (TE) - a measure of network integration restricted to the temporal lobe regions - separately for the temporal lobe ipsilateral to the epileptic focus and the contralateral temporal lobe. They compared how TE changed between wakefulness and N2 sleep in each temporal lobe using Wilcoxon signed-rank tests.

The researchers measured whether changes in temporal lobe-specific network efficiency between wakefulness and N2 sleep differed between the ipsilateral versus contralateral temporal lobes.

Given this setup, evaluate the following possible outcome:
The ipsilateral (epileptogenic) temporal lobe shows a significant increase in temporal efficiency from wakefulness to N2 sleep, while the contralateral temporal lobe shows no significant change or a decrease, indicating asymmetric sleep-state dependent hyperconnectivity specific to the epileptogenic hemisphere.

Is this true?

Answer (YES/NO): NO